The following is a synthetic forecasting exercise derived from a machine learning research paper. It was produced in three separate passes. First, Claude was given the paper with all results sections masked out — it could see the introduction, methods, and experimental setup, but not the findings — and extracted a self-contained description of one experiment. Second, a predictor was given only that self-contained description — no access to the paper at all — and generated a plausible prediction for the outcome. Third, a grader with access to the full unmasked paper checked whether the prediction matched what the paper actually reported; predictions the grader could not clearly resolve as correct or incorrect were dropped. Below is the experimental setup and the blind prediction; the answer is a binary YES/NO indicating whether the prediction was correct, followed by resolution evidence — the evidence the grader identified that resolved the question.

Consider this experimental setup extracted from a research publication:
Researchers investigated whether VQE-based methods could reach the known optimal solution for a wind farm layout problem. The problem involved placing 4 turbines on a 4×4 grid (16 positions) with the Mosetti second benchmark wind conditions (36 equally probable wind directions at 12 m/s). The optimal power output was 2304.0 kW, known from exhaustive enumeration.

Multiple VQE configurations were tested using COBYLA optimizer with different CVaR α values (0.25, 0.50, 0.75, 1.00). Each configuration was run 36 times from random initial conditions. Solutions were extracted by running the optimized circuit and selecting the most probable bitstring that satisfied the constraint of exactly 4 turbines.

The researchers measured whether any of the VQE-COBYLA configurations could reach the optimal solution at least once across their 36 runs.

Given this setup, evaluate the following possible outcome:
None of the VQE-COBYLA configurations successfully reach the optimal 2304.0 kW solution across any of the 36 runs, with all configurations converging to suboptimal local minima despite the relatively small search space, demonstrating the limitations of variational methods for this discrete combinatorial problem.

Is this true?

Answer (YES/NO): NO